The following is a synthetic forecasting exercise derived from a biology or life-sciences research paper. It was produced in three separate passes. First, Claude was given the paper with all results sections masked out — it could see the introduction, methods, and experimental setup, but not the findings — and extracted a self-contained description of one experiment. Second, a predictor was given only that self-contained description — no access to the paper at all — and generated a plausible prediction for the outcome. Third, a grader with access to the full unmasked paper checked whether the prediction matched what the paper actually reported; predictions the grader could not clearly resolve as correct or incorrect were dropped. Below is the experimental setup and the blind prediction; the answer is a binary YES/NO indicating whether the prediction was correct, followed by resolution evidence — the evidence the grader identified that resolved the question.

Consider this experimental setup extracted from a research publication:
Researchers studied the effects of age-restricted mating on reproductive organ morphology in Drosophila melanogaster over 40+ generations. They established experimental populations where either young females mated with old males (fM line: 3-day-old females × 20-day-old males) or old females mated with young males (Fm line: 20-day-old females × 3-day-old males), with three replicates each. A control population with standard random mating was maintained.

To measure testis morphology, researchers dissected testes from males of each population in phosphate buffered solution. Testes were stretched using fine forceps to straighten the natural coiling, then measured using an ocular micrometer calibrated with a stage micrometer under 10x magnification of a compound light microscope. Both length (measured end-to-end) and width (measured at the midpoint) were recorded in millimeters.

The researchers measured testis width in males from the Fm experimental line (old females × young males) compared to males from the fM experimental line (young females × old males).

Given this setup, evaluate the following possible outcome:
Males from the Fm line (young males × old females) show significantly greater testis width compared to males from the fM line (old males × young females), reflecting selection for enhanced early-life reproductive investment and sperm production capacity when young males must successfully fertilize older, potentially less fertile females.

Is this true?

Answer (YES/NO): NO